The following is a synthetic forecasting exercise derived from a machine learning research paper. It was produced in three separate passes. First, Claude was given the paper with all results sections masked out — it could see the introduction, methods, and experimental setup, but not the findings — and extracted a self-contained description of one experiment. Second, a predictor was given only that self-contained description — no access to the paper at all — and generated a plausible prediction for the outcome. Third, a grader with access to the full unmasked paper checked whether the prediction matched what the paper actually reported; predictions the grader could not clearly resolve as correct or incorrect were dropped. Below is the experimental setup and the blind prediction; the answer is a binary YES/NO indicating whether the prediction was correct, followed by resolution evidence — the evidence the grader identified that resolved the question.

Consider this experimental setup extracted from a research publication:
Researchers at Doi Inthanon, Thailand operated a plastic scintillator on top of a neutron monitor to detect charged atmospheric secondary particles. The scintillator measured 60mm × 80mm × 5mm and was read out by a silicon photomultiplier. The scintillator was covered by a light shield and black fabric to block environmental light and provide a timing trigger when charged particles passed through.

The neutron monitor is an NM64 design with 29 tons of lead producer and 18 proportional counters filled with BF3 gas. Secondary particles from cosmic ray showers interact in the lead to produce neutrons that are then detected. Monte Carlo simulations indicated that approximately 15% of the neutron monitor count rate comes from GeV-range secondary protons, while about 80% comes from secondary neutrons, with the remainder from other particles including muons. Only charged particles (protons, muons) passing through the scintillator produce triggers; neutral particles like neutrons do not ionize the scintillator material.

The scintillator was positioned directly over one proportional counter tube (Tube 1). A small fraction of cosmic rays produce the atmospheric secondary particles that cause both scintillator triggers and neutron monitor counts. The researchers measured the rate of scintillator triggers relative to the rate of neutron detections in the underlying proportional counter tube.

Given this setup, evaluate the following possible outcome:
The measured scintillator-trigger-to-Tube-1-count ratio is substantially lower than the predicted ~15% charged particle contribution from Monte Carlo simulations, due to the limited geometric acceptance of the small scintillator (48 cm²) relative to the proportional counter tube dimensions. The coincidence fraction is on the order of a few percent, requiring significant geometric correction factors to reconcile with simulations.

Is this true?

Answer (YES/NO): YES